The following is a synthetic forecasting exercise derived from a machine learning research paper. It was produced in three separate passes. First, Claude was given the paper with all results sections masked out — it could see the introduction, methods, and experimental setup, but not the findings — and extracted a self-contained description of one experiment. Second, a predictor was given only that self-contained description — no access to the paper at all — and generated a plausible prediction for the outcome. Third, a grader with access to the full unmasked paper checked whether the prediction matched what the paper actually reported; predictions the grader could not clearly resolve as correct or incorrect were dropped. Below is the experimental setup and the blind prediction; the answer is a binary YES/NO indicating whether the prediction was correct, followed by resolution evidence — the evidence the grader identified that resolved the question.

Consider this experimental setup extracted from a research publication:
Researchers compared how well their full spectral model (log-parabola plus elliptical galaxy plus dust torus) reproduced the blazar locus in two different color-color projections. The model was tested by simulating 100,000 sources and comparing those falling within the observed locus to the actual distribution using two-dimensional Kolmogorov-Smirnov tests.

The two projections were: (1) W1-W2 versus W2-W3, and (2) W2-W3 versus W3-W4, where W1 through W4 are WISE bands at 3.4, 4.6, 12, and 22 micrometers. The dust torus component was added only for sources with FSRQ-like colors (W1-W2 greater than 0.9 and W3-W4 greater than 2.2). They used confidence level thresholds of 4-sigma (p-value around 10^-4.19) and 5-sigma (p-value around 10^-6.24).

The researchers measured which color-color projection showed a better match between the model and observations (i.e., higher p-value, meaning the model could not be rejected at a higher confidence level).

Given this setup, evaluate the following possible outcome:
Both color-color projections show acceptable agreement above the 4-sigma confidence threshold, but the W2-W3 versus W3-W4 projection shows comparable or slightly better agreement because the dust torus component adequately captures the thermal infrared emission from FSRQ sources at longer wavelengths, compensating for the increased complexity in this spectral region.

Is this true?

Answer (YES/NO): NO